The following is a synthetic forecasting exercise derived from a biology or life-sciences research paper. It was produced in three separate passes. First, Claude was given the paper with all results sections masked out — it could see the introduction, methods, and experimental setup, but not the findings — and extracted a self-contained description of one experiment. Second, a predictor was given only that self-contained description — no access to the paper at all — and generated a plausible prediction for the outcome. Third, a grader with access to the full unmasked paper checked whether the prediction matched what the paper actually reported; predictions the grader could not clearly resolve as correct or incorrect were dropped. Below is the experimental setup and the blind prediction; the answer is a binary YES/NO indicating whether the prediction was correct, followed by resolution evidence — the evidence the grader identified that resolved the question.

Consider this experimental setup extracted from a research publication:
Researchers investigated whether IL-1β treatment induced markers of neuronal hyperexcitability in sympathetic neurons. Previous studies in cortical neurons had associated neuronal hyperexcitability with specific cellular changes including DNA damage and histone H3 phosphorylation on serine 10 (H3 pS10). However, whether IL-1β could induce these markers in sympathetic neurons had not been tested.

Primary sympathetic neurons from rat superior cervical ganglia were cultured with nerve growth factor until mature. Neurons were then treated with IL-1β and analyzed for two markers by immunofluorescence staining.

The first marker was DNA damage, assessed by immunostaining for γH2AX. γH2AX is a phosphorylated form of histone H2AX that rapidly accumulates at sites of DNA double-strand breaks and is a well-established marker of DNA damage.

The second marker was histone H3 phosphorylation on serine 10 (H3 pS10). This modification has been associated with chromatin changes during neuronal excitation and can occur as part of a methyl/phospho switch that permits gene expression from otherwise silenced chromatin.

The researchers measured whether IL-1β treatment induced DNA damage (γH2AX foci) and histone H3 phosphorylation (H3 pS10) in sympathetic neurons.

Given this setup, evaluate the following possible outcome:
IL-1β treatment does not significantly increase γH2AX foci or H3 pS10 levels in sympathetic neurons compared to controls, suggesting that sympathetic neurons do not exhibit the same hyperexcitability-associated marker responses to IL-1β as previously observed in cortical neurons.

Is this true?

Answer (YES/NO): NO